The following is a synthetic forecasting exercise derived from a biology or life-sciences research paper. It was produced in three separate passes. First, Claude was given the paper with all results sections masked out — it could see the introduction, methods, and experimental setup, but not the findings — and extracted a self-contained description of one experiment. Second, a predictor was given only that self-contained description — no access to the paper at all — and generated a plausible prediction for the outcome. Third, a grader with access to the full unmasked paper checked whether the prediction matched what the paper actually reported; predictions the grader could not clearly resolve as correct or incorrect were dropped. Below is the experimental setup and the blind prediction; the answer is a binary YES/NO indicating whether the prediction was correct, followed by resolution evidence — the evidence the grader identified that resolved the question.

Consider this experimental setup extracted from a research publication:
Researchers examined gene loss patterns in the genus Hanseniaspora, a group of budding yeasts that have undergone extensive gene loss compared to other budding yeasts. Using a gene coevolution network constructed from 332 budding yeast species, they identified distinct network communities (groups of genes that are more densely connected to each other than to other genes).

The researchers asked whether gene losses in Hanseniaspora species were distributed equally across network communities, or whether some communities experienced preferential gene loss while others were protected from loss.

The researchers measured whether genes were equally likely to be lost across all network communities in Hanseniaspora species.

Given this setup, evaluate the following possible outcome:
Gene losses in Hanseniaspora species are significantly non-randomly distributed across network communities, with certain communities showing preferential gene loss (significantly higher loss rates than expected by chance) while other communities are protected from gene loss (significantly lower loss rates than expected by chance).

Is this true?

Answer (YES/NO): YES